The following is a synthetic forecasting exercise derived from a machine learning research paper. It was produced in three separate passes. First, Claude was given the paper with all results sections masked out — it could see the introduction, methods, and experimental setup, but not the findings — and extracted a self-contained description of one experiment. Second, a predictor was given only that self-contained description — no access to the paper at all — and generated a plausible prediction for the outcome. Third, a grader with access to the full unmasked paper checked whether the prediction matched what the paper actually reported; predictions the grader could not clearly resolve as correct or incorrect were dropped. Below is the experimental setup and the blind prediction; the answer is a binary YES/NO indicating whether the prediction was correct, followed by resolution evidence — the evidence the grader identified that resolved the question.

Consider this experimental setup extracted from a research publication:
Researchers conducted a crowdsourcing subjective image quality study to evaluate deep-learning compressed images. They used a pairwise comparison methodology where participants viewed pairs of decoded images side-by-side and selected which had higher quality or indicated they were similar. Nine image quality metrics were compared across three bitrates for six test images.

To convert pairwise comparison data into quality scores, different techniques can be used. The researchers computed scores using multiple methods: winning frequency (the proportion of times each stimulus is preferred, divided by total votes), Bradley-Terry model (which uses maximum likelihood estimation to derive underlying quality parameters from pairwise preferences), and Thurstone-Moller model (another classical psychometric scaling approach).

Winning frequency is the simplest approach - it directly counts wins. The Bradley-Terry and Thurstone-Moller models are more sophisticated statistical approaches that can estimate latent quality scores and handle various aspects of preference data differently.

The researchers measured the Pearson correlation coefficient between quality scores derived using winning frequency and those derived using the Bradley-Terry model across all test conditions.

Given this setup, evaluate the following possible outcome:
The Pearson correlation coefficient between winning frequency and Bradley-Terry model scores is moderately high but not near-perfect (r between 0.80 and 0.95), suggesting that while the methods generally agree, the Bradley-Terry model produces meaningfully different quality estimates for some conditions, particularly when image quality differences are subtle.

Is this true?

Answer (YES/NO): NO